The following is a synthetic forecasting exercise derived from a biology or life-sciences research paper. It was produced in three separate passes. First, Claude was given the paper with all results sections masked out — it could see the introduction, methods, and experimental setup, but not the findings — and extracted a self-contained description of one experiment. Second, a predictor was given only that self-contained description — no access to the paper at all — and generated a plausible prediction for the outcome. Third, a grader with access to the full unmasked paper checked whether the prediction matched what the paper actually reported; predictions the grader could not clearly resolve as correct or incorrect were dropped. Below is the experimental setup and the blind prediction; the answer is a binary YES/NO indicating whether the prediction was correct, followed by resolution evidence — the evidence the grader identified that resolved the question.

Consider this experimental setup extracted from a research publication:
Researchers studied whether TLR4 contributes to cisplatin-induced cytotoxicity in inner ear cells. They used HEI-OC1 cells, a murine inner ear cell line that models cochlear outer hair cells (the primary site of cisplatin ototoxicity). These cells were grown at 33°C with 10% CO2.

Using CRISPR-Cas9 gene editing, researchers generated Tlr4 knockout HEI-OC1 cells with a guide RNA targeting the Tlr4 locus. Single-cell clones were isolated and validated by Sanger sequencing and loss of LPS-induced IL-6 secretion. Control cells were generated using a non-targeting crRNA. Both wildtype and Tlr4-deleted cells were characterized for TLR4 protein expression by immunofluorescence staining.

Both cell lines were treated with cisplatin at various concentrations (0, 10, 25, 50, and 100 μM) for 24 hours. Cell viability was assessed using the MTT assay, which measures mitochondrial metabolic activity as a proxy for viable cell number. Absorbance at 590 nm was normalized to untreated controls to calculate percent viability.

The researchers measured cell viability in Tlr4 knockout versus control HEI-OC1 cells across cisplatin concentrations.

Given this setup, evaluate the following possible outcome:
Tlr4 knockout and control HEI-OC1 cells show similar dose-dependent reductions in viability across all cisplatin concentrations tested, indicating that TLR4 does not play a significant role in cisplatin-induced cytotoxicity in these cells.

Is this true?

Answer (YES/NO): NO